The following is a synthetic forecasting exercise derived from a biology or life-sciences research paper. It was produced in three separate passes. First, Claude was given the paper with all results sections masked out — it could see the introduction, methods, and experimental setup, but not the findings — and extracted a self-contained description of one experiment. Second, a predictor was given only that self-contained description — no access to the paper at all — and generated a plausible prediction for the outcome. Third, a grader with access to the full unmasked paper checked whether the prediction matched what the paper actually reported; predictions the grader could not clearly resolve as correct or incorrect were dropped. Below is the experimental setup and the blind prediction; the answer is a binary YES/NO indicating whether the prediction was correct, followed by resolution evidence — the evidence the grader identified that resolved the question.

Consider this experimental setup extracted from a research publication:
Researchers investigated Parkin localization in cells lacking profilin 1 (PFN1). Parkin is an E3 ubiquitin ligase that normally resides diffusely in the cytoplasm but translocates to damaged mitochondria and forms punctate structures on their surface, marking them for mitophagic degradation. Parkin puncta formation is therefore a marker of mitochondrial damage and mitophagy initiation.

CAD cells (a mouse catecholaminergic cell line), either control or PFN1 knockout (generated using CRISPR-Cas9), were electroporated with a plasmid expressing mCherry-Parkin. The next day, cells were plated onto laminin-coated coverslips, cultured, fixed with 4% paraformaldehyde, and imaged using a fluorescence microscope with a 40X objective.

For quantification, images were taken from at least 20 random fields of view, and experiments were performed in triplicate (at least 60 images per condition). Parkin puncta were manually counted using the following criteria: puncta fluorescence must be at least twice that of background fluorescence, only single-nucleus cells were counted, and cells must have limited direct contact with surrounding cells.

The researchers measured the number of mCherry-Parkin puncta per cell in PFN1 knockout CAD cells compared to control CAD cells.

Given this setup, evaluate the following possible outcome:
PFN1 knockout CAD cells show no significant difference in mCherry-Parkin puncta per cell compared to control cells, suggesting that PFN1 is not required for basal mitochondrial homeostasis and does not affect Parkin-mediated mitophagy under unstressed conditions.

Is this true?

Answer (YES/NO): NO